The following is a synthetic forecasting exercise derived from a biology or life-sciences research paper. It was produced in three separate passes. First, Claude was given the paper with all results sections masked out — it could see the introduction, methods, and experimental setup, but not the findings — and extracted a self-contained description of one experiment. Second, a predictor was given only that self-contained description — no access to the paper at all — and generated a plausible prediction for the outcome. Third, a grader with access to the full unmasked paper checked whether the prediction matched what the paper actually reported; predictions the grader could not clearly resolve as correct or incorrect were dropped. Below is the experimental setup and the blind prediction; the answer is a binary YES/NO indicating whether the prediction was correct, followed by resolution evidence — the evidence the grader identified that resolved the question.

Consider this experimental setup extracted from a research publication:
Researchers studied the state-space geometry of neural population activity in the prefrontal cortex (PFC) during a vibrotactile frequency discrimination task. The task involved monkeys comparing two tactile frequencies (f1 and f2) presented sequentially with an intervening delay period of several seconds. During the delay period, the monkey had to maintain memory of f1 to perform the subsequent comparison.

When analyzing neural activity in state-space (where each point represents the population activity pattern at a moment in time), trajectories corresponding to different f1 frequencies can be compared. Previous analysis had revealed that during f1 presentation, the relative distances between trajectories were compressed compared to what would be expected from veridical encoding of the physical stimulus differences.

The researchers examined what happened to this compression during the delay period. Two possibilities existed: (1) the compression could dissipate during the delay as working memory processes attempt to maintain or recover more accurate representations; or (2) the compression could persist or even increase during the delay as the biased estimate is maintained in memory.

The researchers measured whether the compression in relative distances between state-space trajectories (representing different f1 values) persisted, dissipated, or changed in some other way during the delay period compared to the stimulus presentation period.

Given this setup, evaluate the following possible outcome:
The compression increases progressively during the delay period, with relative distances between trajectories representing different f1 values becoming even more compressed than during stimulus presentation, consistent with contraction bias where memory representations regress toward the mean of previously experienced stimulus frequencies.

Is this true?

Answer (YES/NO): NO